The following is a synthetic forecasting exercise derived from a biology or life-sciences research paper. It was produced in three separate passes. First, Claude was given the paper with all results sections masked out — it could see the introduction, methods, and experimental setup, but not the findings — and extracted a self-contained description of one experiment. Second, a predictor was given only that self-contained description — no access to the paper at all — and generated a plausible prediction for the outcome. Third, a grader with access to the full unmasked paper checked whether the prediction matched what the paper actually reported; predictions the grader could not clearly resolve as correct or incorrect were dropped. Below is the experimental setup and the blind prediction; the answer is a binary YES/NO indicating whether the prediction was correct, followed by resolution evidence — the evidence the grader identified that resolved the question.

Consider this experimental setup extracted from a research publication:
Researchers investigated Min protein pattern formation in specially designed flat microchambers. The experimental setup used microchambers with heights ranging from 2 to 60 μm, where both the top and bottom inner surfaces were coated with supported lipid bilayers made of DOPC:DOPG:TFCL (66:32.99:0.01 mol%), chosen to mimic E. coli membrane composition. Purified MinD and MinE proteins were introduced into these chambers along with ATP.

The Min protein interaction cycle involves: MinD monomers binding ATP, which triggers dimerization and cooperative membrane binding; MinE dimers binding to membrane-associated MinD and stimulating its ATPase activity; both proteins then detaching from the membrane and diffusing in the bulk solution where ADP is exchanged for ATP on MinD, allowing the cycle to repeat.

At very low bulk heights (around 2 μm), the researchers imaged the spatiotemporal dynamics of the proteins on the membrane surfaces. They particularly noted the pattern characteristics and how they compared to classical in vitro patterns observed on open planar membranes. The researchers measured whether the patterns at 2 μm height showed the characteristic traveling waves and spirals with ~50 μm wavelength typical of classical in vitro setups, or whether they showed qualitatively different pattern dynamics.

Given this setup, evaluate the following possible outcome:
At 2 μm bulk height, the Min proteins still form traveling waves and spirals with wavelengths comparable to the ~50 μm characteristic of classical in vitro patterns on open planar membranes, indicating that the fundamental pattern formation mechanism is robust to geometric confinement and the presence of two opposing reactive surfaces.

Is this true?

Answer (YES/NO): NO